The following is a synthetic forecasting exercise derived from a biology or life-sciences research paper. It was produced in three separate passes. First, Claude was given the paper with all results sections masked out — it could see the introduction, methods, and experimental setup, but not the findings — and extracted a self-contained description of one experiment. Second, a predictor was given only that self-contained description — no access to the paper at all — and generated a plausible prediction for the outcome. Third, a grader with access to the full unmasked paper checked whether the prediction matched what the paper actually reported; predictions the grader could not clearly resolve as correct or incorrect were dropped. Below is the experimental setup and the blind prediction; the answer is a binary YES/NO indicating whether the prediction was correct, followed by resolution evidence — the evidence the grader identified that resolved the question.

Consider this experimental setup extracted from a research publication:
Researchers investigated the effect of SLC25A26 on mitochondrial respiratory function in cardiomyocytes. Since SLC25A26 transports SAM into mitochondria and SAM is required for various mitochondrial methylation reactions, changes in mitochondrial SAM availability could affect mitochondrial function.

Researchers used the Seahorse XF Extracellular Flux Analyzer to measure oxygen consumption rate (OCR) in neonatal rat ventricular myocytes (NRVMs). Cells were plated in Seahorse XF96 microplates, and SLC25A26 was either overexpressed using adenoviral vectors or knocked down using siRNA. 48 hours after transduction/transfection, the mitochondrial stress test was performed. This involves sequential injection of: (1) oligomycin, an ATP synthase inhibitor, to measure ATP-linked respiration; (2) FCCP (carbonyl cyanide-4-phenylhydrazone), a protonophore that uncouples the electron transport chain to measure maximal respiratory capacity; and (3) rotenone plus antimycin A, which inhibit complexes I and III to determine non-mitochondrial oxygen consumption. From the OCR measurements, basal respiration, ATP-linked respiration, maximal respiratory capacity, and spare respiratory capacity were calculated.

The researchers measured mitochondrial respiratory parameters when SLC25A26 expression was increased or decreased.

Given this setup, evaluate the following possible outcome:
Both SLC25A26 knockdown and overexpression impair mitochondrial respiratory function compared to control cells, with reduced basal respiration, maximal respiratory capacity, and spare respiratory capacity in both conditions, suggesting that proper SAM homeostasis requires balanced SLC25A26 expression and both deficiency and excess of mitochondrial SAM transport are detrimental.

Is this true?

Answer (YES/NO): NO